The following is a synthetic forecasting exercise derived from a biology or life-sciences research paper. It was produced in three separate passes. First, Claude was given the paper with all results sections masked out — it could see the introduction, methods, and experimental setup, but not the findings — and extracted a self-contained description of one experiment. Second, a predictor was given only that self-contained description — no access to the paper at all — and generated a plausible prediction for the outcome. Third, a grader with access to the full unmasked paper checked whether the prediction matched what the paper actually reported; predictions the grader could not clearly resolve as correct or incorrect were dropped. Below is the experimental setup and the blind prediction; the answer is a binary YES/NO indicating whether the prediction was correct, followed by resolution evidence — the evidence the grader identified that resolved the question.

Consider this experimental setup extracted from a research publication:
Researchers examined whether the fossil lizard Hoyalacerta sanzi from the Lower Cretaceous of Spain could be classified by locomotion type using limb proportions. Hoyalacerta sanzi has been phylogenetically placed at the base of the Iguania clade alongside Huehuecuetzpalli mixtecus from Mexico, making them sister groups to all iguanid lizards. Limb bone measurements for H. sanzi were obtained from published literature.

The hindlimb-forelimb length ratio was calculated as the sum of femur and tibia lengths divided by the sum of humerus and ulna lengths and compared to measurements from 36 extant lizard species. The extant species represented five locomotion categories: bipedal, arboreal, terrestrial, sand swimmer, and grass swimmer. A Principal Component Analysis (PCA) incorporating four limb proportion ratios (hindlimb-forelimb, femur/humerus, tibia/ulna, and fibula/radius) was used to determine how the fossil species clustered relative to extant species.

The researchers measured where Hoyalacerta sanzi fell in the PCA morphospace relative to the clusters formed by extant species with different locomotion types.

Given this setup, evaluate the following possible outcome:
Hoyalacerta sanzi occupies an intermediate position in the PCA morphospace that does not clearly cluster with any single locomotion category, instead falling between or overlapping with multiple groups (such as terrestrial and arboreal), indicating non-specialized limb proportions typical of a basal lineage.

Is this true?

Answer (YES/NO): YES